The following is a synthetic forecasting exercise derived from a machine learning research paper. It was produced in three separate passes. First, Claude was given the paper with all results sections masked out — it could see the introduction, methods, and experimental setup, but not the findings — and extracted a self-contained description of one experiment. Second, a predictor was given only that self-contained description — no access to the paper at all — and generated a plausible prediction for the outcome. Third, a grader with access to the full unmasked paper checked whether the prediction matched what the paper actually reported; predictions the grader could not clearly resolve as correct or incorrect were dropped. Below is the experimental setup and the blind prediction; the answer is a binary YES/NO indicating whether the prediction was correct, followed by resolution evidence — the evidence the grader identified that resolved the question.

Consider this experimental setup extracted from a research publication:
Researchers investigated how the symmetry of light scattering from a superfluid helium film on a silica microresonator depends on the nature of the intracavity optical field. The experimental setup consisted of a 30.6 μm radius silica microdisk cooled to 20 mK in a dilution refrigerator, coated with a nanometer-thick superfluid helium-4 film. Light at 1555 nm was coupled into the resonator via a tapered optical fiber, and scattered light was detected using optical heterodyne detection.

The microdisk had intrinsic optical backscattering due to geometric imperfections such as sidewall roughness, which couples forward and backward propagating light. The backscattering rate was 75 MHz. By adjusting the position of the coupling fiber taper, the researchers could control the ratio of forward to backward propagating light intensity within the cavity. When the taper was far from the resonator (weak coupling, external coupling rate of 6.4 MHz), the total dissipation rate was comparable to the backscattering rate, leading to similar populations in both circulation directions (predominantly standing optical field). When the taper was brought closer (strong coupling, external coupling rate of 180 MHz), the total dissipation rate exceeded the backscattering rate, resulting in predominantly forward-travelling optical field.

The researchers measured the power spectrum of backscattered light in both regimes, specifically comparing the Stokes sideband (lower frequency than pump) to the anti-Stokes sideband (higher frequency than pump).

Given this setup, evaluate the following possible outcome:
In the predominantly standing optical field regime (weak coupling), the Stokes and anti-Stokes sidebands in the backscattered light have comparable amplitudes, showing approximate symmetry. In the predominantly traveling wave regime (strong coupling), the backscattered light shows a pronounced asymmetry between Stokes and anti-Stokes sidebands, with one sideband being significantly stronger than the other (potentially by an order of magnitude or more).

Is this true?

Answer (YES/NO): YES